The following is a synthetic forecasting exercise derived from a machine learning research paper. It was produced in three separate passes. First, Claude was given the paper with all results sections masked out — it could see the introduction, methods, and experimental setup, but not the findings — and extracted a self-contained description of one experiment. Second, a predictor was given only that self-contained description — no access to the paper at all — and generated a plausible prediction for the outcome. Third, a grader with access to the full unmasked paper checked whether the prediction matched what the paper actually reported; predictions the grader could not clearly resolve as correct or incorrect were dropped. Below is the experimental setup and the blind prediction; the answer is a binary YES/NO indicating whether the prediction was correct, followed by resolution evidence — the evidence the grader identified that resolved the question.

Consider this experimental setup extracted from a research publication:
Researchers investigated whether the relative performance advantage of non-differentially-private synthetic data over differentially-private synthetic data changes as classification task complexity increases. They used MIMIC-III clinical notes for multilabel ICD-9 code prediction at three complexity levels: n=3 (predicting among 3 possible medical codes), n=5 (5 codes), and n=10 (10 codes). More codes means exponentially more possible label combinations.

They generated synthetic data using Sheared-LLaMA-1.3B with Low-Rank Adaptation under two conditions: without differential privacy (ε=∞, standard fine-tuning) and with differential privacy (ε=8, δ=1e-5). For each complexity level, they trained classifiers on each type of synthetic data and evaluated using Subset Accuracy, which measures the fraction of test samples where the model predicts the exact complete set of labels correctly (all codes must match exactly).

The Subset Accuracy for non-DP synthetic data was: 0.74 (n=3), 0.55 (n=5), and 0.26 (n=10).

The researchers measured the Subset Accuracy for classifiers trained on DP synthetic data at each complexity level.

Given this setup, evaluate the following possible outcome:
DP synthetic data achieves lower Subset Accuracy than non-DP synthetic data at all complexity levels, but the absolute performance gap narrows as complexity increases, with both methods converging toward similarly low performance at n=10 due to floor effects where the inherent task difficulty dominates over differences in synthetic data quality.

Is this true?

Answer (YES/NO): NO